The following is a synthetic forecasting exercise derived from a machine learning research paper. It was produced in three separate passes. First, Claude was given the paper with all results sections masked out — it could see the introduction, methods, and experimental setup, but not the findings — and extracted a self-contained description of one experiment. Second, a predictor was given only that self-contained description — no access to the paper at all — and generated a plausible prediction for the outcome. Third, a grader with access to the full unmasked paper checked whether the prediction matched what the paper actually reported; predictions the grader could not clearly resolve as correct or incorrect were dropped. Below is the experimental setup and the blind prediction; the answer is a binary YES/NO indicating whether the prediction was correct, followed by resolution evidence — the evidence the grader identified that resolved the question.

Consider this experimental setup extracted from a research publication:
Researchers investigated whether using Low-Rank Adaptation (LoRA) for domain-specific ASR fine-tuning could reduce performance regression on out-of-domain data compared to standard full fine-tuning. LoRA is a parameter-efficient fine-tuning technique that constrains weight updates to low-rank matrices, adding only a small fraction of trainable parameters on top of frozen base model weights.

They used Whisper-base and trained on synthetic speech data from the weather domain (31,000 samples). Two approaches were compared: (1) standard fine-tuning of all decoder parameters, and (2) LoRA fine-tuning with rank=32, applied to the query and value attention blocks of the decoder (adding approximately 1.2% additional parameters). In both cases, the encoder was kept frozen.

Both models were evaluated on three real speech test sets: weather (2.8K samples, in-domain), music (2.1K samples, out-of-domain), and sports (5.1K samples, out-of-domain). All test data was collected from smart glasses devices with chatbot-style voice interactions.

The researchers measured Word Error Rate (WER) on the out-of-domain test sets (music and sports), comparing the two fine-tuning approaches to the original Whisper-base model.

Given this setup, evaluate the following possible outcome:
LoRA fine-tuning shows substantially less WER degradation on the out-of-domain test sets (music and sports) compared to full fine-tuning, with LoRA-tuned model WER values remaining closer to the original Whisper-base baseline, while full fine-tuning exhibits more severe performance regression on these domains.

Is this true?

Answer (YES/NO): YES